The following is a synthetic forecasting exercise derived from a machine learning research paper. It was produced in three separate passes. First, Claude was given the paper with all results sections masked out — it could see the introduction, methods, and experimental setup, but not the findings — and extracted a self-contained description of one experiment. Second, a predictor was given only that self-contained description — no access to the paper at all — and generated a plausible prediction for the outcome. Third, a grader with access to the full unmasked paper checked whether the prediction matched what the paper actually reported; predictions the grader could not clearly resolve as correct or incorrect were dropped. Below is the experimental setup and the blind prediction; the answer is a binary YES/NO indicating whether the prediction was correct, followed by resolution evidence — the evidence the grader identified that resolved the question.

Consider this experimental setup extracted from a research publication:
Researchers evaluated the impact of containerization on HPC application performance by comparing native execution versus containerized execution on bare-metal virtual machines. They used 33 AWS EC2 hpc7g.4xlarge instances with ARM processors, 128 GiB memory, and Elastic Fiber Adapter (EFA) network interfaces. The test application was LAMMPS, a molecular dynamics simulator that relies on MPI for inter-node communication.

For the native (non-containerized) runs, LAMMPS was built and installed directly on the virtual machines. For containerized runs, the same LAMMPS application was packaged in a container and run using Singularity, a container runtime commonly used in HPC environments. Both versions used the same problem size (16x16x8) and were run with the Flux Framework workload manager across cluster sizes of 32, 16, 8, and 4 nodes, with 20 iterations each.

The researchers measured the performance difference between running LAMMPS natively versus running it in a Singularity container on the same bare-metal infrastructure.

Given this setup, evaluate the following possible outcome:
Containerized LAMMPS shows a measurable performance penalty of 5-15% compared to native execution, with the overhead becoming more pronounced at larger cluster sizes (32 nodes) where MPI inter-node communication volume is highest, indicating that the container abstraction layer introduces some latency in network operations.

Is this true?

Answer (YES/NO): NO